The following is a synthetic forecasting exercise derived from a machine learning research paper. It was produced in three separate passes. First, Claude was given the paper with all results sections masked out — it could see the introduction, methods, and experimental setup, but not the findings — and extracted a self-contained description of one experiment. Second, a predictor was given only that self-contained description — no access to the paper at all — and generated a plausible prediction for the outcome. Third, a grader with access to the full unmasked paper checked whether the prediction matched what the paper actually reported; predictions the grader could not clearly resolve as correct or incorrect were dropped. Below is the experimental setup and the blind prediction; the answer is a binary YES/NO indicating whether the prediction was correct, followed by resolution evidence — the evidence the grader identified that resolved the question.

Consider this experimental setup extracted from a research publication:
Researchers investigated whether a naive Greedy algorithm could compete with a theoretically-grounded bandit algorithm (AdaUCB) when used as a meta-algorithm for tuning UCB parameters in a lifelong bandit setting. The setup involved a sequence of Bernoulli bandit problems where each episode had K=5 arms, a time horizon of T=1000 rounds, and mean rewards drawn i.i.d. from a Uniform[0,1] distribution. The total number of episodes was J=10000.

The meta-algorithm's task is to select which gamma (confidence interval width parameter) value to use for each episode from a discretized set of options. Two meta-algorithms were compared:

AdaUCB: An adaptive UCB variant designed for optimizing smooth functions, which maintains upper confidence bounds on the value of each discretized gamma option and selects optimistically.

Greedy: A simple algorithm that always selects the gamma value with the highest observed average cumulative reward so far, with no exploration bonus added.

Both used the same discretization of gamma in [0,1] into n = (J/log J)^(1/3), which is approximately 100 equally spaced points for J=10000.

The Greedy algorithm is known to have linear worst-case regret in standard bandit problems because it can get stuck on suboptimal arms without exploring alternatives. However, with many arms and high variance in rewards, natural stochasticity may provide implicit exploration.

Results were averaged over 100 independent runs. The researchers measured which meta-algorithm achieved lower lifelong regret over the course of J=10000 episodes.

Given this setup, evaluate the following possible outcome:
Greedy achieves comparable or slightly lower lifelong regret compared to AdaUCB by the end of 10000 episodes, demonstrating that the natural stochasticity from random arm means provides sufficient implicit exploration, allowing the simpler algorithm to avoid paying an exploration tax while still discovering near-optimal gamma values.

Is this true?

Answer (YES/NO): YES